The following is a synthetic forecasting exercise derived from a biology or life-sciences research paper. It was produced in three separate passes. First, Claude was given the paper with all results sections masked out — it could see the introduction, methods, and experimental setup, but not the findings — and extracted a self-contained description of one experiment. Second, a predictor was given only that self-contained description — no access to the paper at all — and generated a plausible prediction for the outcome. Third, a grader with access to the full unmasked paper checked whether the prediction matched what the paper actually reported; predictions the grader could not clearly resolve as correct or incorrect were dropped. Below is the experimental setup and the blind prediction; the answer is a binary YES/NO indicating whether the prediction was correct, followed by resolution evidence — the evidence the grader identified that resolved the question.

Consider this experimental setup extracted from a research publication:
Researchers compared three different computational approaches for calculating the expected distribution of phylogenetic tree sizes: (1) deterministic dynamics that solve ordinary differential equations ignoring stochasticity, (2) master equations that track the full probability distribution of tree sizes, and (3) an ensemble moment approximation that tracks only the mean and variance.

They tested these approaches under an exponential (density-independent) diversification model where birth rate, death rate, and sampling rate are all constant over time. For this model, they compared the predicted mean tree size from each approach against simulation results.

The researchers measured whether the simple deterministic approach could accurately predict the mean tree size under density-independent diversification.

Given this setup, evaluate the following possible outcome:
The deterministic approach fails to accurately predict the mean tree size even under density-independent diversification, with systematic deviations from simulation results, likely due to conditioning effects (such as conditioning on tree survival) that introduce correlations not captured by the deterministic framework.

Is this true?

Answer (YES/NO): NO